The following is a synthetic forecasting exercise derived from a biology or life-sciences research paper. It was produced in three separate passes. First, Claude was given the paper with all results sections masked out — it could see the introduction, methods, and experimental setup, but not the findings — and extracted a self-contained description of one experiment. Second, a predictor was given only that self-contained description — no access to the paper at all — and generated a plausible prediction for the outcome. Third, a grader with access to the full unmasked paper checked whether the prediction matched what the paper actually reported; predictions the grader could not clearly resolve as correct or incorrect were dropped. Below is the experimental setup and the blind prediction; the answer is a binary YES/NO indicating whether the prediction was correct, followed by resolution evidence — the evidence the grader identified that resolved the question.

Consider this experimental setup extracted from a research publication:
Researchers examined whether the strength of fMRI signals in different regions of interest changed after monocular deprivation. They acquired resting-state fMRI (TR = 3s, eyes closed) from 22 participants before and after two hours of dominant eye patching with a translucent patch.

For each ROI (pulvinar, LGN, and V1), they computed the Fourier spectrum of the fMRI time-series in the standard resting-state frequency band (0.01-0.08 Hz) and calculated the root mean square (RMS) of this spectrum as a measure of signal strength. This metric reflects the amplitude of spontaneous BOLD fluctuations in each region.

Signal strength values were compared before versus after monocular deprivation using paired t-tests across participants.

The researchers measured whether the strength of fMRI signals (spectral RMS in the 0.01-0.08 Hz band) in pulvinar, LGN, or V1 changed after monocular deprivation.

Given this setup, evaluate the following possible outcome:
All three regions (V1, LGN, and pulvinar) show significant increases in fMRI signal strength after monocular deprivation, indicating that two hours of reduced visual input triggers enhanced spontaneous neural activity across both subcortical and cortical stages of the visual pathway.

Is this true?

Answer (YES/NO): NO